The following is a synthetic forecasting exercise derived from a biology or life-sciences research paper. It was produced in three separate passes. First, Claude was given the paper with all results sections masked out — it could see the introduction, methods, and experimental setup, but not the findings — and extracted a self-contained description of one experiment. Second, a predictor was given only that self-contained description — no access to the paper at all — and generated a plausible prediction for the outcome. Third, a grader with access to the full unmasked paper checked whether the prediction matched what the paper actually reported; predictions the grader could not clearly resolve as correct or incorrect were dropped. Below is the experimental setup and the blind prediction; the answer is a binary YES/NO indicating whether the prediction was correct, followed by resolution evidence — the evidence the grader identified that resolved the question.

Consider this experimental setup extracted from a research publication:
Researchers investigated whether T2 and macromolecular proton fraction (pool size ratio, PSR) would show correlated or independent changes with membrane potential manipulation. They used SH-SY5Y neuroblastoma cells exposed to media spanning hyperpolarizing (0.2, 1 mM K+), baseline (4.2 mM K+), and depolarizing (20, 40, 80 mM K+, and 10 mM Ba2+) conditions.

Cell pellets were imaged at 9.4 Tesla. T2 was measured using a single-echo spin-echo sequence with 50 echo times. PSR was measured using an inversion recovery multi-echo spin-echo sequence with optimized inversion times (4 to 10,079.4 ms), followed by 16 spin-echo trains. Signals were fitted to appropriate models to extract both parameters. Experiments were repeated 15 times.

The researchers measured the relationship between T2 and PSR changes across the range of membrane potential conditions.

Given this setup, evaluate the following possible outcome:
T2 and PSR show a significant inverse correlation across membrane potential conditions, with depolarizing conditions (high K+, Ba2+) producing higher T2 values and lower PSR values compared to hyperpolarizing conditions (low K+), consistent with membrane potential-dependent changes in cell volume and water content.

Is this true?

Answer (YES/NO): YES